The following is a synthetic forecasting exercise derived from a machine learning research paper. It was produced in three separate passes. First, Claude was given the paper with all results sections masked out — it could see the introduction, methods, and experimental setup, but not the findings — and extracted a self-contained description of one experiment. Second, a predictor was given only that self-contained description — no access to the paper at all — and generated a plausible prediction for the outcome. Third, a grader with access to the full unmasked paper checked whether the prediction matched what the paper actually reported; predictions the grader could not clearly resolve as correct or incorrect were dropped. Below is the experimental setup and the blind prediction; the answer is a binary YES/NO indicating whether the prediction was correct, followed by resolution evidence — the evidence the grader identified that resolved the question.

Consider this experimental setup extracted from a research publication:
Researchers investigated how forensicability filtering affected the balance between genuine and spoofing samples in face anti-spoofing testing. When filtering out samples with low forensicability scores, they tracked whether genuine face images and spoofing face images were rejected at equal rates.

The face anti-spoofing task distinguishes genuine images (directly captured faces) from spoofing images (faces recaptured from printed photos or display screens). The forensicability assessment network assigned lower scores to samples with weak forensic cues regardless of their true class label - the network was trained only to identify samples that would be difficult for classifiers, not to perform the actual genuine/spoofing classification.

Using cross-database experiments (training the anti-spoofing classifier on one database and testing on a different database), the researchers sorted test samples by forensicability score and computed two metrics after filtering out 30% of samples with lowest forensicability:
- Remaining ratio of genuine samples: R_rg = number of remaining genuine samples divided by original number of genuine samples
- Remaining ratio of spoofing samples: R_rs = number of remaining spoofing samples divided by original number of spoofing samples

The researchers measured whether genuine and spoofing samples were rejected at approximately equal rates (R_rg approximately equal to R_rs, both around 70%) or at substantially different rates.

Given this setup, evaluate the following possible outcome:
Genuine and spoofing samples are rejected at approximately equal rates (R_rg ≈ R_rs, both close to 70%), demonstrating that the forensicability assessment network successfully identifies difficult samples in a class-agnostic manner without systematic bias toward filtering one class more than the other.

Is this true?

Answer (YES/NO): NO